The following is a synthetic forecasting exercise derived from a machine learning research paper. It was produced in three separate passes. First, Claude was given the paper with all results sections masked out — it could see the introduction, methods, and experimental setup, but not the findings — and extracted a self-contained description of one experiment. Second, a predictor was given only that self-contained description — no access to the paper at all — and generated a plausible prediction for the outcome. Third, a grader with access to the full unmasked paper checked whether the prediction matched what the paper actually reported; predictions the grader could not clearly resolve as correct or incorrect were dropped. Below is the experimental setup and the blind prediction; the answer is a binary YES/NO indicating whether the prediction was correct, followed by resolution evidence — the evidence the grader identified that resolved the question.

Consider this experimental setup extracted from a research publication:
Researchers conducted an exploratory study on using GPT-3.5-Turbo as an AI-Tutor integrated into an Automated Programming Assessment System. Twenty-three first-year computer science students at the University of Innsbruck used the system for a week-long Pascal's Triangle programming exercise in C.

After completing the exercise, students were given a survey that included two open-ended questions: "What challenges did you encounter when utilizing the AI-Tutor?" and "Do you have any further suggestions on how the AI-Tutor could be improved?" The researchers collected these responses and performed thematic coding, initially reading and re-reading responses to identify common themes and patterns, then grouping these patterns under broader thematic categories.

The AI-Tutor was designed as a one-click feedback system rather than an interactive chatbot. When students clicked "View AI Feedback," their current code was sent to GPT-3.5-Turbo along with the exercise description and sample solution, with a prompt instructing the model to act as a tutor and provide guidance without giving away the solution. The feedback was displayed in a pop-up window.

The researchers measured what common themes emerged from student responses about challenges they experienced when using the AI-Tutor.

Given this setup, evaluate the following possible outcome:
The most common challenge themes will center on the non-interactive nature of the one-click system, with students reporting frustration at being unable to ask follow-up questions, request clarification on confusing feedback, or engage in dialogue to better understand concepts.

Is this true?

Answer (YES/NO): NO